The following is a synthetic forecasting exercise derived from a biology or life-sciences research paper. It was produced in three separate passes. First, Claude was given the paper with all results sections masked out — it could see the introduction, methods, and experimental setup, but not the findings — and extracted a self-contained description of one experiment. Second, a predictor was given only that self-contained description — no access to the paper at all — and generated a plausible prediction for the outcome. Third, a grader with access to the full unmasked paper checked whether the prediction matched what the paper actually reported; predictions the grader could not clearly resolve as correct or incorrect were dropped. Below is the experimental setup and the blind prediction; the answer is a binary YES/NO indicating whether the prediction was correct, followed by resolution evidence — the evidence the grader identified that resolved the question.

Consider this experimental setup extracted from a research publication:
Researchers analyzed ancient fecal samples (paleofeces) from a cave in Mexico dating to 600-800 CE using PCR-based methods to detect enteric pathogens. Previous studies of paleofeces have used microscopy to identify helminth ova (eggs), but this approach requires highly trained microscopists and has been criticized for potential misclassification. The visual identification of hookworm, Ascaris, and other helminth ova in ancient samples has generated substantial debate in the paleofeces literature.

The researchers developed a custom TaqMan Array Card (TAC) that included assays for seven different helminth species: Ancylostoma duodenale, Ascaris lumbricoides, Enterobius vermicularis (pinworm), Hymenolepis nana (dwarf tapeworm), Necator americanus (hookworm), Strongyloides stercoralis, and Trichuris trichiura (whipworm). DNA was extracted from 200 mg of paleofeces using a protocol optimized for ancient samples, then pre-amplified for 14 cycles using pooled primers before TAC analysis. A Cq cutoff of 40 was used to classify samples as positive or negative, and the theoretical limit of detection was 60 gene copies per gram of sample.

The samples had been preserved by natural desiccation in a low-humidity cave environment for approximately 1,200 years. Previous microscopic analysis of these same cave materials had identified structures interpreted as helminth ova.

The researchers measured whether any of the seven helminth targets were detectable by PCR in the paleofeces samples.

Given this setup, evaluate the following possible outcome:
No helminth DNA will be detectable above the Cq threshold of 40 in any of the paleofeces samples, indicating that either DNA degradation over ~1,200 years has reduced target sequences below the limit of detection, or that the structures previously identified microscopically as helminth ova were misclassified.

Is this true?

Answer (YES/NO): NO